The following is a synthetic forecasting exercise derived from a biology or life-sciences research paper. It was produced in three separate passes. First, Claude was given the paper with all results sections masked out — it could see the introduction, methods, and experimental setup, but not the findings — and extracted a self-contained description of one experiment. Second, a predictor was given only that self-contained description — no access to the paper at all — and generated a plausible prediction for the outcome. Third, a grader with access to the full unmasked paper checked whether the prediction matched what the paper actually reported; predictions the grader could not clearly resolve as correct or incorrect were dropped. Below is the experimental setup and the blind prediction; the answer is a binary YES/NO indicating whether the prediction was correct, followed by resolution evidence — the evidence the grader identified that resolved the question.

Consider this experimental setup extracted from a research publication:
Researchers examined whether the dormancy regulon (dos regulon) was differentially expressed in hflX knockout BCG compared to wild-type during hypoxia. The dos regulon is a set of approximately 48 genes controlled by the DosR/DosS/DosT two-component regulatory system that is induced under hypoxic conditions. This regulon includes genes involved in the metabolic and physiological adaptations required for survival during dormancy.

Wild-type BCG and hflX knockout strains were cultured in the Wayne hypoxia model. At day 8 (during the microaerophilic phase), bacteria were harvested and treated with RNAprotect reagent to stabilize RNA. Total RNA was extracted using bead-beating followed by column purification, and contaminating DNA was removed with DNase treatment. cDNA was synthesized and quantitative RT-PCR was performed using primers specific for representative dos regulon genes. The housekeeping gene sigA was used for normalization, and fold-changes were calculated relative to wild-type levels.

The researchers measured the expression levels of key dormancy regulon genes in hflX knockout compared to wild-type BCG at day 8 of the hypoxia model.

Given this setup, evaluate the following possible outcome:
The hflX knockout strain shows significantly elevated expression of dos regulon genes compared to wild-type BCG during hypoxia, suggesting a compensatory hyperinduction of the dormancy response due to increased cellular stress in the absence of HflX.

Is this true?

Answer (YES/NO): YES